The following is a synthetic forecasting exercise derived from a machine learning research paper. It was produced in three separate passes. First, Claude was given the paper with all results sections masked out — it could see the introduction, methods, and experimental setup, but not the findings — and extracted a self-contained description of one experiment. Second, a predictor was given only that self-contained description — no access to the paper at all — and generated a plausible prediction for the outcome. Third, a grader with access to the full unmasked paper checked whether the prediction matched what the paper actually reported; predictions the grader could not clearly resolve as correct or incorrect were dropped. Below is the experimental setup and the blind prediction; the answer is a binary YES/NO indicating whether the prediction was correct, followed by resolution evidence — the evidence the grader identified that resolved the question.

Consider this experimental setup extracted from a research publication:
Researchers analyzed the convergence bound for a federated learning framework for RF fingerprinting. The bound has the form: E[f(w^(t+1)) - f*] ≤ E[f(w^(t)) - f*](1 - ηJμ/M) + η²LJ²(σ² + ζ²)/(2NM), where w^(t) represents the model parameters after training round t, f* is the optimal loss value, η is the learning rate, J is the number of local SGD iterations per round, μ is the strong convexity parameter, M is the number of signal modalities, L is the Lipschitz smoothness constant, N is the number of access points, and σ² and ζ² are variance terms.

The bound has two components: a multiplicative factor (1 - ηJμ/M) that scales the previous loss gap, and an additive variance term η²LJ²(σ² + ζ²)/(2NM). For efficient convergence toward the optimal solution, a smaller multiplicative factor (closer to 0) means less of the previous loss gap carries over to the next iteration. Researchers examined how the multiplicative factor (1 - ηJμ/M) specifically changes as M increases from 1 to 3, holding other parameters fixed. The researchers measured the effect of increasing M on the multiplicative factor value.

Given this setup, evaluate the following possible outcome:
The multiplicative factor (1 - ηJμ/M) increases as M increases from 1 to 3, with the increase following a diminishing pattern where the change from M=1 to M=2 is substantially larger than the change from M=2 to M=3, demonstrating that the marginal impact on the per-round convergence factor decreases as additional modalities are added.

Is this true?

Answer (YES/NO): NO